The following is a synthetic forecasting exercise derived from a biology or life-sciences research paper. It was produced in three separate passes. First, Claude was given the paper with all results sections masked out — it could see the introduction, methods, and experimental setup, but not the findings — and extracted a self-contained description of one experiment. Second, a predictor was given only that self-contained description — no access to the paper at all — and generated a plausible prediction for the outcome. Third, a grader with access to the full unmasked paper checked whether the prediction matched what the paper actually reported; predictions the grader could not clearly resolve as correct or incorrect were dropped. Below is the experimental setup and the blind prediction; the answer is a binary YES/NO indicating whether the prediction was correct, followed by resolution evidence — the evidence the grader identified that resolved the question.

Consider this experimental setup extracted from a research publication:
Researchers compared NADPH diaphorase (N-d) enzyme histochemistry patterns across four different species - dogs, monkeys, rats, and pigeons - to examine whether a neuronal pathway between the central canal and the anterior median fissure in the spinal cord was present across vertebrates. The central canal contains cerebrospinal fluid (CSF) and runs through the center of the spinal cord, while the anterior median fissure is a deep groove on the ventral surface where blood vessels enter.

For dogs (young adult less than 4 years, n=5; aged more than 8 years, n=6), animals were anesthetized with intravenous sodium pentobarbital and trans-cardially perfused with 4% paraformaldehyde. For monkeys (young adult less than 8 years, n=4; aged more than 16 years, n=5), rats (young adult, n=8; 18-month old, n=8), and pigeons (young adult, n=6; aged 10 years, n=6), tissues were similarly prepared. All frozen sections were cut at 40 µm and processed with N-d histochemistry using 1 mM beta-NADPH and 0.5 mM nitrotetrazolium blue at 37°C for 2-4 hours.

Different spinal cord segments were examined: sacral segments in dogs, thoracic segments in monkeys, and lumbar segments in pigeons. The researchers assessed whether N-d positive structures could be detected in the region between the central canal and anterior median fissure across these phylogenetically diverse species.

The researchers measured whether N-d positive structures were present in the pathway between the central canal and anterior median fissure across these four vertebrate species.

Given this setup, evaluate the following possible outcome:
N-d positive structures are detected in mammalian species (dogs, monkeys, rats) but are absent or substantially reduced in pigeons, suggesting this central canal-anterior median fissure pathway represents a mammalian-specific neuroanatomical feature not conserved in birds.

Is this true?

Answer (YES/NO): NO